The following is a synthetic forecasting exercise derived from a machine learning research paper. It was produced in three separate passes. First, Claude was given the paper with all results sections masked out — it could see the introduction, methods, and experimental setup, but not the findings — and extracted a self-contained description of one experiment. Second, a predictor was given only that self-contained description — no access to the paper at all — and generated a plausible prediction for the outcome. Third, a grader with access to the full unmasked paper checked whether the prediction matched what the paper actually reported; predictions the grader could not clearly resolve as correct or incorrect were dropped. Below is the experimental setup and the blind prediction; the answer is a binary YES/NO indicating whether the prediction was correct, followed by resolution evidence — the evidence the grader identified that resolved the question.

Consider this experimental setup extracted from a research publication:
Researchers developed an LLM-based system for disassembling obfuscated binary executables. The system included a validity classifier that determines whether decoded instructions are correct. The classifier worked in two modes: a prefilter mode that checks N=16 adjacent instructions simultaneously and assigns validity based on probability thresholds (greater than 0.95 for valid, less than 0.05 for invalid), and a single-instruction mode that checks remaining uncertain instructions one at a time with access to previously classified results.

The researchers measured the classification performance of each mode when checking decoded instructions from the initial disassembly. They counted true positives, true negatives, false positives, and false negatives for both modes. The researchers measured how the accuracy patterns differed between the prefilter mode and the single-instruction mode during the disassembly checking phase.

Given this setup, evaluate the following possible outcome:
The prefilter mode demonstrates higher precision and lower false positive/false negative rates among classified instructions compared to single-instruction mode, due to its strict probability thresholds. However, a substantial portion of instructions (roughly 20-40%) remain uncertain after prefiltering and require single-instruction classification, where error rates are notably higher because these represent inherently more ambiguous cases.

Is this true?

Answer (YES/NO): NO